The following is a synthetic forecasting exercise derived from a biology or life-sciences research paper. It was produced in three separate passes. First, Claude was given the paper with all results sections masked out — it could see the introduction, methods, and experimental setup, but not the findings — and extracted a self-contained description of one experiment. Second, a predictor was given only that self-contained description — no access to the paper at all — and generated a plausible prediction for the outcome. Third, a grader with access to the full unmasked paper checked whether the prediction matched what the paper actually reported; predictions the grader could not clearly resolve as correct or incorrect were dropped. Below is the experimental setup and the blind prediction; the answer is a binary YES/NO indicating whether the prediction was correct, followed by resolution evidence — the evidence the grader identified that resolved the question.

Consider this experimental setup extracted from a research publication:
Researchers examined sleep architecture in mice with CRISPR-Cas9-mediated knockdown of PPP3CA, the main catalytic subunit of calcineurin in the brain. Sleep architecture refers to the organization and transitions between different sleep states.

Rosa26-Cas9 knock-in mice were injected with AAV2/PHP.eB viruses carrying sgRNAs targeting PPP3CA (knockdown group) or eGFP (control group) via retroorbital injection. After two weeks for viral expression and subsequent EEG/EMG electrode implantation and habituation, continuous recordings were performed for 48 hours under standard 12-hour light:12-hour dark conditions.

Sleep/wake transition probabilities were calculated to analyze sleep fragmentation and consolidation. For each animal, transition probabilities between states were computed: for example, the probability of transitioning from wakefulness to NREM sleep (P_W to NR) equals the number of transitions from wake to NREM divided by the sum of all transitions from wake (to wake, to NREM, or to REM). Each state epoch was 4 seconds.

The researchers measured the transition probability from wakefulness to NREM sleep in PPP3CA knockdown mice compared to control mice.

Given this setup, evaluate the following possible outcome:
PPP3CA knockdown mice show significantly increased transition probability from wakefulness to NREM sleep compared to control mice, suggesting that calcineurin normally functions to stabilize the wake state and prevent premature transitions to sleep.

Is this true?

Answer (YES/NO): NO